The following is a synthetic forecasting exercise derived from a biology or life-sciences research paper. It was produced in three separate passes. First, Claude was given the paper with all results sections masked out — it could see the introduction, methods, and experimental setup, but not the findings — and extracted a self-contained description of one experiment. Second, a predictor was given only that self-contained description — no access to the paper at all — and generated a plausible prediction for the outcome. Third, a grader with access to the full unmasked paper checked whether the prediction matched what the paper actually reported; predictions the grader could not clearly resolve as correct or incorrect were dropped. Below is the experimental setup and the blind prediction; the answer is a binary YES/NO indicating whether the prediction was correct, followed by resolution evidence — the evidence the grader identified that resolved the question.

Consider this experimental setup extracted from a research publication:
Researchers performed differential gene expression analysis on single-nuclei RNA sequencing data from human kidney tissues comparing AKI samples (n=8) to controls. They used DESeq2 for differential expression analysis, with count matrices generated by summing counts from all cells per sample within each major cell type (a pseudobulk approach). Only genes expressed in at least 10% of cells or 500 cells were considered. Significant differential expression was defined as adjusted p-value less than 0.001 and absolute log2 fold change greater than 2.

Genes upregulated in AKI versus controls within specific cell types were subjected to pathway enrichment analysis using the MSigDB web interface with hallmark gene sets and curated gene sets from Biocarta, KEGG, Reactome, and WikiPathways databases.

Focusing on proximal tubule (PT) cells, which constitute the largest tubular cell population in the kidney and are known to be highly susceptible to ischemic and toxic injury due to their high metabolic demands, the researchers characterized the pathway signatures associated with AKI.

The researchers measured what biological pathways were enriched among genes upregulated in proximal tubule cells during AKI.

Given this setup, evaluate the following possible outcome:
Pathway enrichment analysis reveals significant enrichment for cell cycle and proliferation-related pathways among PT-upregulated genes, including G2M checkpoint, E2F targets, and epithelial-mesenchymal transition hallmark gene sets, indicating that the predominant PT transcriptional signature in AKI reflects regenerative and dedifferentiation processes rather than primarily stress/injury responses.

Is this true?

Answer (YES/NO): NO